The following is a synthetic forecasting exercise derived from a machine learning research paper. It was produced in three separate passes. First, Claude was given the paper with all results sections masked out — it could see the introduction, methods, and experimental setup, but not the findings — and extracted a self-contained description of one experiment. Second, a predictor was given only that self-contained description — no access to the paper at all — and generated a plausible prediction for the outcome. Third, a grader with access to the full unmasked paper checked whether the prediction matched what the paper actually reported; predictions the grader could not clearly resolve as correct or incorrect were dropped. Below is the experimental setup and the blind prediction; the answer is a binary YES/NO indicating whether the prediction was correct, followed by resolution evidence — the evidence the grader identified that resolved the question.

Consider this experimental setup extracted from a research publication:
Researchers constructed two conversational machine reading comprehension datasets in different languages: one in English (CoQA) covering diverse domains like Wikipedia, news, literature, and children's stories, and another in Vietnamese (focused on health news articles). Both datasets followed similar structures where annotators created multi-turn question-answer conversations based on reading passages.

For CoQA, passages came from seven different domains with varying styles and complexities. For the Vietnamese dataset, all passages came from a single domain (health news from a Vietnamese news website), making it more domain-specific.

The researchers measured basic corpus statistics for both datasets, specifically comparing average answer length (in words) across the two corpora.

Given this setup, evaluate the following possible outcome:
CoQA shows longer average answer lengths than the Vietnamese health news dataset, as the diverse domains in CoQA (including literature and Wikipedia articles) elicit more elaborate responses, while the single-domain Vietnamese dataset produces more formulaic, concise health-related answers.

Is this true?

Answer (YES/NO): NO